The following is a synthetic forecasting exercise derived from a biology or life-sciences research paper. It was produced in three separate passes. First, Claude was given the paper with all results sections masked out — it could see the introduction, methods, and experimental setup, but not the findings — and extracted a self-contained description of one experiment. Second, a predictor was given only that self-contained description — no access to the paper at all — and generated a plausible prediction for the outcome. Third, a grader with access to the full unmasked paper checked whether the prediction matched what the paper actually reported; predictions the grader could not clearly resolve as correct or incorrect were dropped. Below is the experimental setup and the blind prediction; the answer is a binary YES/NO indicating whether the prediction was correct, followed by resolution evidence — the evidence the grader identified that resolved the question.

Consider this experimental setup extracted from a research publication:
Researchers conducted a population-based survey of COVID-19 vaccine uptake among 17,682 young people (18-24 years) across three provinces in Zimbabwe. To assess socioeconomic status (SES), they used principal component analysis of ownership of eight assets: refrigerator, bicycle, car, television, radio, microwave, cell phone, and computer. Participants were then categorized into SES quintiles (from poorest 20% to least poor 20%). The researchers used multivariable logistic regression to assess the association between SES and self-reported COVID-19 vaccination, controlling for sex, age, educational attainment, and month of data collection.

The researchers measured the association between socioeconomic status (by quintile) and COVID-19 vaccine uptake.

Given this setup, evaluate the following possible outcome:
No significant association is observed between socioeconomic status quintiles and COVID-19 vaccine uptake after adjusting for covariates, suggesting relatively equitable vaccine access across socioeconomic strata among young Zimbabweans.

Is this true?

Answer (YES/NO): NO